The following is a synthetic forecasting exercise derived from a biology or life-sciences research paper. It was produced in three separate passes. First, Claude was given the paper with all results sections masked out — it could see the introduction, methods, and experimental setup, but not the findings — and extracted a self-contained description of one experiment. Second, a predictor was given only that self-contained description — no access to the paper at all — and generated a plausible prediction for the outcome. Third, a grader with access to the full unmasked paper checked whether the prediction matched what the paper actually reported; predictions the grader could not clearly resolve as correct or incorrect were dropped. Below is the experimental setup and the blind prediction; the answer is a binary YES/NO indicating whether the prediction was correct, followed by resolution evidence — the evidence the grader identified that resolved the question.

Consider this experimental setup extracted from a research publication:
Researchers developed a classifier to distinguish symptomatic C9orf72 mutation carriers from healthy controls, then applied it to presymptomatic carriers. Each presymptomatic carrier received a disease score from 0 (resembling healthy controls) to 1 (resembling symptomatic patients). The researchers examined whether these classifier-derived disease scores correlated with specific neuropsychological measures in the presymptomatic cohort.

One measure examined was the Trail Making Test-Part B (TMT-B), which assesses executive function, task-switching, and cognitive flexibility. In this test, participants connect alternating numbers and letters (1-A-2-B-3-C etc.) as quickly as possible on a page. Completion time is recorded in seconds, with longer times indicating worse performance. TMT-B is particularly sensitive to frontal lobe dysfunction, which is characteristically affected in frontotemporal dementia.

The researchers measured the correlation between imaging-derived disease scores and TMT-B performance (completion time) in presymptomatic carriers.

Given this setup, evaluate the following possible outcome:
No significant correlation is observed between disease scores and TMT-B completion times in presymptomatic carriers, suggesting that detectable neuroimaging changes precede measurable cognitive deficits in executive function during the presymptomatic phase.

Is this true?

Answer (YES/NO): NO